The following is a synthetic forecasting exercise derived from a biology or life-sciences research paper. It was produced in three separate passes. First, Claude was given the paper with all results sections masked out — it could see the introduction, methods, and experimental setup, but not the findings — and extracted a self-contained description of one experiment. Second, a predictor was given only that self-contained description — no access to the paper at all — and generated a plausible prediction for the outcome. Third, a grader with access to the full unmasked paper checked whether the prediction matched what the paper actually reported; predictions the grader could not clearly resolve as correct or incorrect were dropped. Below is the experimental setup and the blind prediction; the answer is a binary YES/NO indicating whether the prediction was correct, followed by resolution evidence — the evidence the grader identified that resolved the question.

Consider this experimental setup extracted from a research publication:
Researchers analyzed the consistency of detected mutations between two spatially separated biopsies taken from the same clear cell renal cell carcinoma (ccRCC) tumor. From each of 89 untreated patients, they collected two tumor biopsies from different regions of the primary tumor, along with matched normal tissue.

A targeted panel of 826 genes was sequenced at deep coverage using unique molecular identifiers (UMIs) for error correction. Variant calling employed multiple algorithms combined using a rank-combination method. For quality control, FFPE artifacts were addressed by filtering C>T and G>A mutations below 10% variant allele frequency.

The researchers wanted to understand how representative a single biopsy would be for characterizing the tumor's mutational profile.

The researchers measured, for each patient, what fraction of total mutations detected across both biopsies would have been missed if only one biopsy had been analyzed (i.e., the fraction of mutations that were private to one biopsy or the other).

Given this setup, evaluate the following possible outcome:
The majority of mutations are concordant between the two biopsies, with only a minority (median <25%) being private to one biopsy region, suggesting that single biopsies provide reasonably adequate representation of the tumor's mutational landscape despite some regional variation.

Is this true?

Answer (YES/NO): NO